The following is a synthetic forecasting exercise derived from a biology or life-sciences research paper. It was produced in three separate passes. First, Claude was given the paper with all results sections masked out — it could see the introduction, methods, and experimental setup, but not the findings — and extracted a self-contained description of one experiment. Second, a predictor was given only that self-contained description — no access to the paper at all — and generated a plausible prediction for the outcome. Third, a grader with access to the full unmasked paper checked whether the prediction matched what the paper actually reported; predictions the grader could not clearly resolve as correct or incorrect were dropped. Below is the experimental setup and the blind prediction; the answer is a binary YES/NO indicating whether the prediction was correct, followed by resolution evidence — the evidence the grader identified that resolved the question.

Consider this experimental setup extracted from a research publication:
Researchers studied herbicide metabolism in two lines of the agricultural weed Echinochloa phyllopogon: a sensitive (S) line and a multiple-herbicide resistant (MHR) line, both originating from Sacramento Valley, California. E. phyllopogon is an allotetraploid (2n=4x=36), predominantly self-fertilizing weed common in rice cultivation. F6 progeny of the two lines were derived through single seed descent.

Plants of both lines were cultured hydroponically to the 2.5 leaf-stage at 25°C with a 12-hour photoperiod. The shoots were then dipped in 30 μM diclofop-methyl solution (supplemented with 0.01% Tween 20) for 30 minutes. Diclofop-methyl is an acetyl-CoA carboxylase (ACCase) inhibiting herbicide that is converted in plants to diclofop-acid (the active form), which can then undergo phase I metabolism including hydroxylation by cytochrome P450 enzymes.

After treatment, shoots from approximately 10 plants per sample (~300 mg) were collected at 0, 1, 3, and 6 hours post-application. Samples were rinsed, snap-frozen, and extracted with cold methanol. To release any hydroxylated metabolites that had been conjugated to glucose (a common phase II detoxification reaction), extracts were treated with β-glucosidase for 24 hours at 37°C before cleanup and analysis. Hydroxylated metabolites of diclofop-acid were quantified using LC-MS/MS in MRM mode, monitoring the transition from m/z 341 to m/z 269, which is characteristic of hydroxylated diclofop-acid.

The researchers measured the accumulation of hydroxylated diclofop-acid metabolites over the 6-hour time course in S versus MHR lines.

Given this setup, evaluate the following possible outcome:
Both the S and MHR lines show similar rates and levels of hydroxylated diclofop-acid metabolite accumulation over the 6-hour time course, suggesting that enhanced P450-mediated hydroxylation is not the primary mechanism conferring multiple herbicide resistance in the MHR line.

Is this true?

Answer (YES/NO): NO